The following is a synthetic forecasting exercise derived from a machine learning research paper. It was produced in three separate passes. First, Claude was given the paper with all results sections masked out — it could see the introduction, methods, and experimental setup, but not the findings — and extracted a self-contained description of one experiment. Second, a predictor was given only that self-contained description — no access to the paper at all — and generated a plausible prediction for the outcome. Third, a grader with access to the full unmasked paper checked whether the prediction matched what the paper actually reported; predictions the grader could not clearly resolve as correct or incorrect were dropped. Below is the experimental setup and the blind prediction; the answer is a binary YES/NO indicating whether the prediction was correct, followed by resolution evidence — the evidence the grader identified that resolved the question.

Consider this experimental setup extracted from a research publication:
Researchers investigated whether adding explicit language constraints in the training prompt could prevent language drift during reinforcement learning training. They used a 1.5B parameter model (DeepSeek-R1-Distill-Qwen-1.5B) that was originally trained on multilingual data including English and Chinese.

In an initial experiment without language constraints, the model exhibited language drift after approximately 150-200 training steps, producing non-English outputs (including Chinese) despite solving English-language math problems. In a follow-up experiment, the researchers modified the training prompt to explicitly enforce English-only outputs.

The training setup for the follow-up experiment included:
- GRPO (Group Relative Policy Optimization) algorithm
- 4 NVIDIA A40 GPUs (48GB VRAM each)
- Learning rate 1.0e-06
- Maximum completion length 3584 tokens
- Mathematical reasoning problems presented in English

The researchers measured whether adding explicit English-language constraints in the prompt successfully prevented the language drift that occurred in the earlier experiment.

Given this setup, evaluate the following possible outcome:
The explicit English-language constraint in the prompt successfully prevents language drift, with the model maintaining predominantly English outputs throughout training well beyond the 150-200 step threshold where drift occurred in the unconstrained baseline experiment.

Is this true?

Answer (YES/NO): NO